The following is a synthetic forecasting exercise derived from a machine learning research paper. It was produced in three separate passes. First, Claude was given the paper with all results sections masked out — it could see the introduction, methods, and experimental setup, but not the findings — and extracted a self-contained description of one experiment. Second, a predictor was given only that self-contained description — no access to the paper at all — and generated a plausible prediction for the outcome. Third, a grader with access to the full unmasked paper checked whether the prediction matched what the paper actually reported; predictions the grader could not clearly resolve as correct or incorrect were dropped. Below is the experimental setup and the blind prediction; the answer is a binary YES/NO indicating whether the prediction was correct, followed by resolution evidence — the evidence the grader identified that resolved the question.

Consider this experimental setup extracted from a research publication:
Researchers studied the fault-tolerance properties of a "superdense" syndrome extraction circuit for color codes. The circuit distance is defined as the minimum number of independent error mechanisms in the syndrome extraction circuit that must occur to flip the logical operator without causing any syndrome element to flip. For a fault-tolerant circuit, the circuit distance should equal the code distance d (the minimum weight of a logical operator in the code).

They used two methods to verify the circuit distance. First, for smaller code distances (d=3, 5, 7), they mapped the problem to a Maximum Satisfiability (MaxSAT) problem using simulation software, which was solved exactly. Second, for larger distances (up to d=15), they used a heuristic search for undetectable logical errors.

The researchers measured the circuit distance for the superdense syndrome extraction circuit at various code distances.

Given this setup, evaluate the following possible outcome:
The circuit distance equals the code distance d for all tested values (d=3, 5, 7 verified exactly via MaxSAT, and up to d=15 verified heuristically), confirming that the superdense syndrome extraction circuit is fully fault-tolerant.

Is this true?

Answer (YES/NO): YES